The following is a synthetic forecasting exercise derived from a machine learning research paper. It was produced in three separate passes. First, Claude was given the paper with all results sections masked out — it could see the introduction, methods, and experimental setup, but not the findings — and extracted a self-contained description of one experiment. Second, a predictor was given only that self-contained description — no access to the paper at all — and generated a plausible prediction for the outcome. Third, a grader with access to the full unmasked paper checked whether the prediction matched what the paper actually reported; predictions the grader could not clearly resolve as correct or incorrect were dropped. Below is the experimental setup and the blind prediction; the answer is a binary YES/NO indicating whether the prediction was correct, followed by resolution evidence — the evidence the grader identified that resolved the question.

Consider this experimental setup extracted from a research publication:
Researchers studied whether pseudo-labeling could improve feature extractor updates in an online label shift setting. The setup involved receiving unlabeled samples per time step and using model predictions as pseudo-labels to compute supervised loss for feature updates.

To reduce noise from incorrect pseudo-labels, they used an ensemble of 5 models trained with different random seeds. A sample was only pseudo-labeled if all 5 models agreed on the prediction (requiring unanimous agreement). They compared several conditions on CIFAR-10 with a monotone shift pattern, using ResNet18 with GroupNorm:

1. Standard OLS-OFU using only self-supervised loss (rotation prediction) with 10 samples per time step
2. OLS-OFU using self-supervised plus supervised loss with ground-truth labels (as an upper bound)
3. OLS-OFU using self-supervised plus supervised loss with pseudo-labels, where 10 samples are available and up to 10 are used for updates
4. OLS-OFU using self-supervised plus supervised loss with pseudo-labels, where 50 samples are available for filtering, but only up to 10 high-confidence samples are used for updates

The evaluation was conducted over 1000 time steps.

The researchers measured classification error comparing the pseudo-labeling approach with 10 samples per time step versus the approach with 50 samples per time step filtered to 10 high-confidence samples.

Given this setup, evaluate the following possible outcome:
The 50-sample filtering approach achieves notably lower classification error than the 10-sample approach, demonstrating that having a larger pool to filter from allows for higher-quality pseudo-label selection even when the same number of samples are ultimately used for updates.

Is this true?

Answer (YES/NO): YES